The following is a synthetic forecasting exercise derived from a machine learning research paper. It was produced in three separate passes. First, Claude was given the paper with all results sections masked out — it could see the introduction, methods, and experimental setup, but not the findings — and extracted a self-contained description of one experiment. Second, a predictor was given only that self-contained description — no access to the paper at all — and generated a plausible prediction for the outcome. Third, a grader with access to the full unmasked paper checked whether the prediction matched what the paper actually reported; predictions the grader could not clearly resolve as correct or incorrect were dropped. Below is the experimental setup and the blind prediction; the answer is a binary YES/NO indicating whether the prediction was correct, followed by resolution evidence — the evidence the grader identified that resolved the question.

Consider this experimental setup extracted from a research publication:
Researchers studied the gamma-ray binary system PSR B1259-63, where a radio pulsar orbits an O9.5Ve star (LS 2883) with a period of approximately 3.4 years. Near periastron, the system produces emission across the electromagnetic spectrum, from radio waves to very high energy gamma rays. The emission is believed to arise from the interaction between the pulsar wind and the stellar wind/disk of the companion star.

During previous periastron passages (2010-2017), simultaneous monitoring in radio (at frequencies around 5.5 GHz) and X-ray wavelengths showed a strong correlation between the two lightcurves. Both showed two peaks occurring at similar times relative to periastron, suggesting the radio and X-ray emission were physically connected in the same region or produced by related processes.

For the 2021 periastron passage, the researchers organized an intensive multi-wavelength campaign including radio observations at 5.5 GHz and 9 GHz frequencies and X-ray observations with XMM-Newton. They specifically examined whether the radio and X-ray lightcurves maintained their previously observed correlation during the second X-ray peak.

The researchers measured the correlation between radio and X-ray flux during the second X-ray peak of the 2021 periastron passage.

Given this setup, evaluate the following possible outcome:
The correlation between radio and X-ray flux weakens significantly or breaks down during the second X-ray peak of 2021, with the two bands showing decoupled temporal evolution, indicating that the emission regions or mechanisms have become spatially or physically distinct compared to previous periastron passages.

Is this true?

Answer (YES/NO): NO